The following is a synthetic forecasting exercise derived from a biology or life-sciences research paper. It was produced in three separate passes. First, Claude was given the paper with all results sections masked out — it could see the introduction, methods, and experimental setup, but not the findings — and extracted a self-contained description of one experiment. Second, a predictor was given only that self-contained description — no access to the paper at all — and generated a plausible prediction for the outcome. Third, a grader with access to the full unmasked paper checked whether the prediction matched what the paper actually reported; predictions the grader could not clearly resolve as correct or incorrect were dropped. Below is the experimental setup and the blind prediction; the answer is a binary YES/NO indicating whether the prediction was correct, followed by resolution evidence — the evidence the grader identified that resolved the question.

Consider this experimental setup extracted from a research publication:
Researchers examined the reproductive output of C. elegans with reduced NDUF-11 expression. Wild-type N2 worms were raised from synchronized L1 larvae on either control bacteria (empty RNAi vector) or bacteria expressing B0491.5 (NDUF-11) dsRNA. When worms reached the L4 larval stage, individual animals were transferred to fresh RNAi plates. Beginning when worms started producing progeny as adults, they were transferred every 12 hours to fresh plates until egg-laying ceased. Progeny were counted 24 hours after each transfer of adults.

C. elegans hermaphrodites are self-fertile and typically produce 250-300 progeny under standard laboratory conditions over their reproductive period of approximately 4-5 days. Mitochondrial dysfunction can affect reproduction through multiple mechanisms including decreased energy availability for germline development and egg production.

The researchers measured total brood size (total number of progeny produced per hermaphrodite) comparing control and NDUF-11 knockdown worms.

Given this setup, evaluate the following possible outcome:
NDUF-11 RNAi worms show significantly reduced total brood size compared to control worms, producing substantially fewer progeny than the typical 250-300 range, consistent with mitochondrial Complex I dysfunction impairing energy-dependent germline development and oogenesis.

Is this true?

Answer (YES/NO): YES